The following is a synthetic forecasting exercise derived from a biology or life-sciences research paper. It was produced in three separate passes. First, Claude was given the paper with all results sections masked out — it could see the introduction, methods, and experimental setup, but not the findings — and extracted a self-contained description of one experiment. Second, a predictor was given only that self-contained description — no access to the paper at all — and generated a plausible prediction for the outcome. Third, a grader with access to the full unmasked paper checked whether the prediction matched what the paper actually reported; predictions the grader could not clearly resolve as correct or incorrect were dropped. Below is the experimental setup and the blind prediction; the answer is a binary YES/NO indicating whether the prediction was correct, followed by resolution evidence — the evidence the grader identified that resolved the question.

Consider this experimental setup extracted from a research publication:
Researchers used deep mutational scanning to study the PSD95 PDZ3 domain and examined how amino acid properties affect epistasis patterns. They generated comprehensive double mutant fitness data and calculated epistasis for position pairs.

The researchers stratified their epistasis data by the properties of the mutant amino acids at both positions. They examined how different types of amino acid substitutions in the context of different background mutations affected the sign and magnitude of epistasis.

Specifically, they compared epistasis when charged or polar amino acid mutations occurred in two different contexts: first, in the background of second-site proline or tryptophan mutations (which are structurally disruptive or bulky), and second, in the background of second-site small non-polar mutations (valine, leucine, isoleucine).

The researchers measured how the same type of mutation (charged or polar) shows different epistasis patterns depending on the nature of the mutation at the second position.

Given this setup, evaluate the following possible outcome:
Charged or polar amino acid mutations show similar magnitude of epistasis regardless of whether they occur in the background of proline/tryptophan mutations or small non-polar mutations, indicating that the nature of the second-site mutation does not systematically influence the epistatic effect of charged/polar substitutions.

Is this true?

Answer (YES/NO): NO